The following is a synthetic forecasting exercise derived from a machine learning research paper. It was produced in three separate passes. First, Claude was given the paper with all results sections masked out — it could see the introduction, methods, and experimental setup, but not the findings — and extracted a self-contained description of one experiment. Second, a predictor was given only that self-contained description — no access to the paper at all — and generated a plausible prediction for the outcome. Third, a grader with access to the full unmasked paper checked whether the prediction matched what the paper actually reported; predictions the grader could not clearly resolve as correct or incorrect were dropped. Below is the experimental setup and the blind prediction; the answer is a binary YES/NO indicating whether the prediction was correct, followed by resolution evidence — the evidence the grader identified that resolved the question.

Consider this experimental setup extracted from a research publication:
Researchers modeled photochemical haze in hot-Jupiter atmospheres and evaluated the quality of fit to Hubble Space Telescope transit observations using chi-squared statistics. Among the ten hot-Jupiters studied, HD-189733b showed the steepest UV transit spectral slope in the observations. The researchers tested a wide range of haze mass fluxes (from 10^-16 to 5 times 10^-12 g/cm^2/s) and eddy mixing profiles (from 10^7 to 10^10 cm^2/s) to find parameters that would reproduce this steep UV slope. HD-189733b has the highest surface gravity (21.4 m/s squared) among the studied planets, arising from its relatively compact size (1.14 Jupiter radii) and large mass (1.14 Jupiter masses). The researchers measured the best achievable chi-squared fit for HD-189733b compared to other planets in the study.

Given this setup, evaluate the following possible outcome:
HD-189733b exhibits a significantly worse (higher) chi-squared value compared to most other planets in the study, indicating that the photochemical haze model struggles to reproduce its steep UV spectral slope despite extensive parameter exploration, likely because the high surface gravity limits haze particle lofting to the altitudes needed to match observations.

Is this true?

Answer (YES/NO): NO